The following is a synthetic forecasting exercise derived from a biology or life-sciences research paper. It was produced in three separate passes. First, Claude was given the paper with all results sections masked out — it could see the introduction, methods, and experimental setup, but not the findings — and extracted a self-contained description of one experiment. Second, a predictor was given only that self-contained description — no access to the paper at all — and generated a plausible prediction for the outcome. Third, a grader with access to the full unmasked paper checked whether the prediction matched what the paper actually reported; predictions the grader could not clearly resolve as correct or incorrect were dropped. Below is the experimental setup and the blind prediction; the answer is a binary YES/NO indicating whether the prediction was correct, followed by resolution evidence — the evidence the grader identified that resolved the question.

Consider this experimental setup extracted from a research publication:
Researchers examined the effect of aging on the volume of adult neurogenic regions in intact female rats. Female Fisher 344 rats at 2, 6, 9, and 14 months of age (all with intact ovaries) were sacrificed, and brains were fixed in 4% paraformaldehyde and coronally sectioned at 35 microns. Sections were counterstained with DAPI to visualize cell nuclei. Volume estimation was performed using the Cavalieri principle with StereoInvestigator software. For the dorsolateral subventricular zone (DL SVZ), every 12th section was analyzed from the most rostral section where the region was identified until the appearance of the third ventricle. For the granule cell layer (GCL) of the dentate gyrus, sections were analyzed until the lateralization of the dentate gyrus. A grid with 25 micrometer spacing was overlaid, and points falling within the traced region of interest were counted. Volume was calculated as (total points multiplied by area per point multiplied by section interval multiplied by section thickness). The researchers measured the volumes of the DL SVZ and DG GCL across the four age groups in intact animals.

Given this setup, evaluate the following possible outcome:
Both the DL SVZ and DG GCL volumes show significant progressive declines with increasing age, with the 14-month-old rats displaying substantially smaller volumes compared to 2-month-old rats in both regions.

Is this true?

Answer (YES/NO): NO